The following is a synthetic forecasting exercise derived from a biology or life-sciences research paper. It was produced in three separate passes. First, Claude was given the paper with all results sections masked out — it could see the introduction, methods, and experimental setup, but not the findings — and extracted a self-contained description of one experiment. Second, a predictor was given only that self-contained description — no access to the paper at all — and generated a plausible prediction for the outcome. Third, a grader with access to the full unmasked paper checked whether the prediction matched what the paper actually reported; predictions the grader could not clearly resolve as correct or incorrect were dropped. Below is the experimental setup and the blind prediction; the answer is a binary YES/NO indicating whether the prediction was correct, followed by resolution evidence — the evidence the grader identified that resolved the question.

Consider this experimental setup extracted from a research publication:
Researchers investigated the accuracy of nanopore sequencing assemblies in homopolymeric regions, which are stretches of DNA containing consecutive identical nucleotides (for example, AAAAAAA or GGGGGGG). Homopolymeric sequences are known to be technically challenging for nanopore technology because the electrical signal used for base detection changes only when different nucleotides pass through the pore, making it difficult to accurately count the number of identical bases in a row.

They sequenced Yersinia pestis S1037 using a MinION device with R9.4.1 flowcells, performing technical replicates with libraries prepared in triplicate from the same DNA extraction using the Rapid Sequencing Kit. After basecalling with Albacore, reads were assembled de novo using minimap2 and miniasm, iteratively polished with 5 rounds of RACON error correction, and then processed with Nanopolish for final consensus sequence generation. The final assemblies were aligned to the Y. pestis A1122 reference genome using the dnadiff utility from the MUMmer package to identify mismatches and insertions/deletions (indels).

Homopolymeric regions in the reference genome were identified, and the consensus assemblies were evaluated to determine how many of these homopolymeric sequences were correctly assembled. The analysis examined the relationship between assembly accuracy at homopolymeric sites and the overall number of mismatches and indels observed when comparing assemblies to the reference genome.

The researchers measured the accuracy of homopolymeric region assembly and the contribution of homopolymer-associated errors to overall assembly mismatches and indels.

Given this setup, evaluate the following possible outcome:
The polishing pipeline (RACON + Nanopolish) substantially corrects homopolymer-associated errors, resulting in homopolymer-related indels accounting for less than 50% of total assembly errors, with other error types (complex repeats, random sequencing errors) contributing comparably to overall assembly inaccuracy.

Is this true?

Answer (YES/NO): NO